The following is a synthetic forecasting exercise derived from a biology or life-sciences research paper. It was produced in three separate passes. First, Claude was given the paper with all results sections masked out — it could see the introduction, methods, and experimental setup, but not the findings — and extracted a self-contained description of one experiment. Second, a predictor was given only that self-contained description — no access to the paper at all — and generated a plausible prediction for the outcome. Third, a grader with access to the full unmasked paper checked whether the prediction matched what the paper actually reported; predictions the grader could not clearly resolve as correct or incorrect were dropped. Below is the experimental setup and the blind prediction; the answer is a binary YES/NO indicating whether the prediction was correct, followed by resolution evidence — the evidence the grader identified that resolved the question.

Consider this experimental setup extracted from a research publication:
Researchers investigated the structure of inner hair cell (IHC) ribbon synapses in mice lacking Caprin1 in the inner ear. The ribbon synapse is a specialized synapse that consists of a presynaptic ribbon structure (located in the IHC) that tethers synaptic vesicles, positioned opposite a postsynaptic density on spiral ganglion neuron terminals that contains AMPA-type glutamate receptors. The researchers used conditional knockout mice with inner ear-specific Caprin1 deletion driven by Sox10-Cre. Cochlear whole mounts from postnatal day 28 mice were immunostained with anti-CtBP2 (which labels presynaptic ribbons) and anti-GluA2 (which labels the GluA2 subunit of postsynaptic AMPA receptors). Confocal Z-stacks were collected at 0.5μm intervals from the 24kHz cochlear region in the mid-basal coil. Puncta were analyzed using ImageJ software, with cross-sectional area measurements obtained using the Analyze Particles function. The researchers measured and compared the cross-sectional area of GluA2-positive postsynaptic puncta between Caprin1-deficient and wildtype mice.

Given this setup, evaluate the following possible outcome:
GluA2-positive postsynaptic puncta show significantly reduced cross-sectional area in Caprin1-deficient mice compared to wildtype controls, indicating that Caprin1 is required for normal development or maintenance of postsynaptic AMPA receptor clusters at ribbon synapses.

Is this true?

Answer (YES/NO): NO